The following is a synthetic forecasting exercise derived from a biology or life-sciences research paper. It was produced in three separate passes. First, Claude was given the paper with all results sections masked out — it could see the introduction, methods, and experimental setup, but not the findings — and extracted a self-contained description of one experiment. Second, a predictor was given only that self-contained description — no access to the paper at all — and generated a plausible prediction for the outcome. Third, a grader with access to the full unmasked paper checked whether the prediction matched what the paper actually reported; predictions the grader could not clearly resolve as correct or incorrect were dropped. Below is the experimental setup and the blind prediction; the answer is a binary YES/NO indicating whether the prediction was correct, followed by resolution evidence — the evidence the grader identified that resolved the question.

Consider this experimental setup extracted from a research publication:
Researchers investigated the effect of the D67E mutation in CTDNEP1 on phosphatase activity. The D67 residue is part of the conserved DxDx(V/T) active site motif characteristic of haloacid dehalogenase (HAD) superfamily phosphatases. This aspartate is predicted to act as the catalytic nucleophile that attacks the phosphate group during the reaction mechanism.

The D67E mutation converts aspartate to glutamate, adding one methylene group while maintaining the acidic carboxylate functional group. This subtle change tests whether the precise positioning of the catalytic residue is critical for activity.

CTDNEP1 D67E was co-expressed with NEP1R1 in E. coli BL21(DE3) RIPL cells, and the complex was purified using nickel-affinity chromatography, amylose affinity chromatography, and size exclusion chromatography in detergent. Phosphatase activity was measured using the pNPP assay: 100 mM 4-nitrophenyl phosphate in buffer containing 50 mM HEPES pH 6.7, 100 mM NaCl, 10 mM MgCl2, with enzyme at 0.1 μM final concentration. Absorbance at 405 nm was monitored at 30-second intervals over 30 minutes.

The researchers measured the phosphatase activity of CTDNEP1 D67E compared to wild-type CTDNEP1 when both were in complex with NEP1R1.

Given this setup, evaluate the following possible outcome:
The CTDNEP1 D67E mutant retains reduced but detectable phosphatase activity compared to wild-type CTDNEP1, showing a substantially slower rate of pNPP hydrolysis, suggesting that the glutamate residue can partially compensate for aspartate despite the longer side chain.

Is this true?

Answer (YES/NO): NO